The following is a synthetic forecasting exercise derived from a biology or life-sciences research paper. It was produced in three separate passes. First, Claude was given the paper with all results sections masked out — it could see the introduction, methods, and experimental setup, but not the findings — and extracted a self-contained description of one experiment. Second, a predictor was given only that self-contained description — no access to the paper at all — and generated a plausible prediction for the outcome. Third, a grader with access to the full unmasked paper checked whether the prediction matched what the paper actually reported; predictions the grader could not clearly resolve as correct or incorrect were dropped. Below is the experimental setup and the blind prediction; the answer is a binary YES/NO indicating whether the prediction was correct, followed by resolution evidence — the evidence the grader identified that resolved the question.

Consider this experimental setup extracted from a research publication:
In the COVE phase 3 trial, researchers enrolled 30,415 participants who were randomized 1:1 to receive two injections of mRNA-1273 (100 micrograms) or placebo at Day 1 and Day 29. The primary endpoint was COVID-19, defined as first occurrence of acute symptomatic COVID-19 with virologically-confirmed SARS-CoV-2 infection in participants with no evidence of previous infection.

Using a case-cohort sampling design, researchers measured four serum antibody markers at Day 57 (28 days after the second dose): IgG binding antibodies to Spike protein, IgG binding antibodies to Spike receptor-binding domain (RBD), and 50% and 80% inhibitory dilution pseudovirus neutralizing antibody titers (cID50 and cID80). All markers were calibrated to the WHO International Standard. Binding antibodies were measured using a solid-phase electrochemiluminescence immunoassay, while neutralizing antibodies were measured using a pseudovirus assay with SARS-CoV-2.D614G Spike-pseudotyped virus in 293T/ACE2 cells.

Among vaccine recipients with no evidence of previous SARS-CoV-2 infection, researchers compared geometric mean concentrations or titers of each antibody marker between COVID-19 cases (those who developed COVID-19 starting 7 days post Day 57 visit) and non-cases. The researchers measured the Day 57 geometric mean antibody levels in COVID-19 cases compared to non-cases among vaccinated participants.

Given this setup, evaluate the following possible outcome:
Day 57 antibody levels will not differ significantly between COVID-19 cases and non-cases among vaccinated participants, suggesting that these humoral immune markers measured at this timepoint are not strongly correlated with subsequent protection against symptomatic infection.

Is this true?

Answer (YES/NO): NO